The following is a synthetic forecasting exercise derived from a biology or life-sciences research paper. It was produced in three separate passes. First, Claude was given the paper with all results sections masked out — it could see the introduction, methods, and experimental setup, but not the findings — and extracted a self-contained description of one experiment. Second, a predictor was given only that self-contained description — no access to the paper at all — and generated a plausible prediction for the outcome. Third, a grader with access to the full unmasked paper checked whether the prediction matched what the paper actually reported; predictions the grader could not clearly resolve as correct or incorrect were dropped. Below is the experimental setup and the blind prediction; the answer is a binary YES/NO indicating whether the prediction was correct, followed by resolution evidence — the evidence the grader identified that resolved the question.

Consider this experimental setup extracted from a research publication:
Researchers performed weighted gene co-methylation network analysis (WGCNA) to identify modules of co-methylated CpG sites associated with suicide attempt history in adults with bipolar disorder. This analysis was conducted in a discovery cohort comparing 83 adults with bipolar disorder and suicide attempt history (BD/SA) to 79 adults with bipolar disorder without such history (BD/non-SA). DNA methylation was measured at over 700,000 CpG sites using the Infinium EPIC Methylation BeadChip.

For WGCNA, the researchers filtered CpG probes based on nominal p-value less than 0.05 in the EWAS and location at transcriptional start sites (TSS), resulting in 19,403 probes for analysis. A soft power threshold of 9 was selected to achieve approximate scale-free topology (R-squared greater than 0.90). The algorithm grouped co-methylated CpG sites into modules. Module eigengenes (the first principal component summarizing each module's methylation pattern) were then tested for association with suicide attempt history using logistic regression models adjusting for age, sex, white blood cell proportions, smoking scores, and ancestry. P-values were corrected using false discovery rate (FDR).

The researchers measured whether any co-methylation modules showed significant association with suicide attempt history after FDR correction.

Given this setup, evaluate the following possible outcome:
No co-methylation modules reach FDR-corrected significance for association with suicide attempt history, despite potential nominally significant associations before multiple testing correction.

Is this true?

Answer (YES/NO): NO